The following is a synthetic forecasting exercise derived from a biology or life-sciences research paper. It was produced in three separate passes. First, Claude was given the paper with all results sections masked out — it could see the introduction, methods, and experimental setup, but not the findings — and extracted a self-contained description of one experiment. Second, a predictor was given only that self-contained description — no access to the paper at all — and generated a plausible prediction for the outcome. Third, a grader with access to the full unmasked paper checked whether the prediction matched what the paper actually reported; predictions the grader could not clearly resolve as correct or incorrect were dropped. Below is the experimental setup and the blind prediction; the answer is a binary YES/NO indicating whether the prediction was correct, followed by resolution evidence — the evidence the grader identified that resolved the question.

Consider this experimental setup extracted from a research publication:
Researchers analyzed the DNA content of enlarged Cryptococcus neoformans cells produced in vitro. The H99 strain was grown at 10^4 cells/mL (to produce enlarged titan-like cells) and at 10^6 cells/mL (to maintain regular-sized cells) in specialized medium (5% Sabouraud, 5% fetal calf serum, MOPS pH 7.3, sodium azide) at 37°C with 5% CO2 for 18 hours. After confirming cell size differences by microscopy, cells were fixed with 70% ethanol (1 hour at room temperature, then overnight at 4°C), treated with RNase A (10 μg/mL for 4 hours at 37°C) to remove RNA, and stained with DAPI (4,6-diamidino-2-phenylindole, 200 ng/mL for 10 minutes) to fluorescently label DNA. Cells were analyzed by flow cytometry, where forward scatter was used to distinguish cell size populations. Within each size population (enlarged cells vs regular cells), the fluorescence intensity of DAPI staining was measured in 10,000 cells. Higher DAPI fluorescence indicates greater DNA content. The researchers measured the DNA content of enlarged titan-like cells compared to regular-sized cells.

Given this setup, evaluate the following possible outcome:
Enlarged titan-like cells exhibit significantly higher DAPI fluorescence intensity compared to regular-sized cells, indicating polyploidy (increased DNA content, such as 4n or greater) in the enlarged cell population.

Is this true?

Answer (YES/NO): YES